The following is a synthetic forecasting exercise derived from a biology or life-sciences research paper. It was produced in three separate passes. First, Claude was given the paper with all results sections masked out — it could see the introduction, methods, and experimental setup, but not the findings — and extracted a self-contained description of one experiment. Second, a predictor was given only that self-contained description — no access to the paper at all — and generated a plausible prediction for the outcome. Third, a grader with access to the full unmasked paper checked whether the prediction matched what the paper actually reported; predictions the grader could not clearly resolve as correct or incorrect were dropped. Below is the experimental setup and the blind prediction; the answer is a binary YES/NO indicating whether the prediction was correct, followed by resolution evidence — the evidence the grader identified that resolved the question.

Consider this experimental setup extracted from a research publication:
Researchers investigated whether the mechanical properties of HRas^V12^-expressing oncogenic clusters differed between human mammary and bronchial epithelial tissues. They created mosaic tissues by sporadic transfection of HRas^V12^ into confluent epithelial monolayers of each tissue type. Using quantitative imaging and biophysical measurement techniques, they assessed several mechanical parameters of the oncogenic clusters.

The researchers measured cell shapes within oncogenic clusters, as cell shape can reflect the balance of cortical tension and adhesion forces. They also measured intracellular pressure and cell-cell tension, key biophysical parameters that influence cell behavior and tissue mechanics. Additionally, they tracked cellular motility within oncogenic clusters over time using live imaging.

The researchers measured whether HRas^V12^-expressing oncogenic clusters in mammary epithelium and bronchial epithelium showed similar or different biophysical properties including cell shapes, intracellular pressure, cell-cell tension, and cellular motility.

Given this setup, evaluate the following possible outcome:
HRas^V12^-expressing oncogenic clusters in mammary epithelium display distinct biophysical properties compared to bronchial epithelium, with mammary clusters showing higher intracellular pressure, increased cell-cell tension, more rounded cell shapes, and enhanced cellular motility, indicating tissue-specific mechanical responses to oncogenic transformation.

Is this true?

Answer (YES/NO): NO